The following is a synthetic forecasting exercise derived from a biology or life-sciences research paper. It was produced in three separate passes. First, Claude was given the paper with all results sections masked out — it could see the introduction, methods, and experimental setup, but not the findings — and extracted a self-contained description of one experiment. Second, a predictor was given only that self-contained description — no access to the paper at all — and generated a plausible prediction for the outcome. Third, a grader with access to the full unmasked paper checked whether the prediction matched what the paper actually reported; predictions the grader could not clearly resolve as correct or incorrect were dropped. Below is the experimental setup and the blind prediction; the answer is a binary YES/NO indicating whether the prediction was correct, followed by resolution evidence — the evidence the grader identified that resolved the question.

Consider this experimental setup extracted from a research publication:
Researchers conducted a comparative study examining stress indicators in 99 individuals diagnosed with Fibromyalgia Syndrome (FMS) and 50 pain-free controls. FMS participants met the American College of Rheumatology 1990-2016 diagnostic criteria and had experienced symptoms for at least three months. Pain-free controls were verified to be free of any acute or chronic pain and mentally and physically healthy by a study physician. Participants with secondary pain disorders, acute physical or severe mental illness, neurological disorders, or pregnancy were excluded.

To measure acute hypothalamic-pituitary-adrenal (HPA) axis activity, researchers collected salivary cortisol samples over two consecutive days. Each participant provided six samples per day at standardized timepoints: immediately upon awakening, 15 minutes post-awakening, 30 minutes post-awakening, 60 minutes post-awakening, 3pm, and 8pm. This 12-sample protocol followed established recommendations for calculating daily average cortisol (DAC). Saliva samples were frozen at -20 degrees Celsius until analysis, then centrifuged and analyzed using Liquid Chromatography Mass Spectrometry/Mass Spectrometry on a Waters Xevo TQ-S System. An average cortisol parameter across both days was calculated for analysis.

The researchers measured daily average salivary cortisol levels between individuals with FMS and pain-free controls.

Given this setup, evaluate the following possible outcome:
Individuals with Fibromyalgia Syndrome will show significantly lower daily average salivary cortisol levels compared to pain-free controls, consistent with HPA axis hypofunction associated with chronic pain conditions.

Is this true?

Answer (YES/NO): NO